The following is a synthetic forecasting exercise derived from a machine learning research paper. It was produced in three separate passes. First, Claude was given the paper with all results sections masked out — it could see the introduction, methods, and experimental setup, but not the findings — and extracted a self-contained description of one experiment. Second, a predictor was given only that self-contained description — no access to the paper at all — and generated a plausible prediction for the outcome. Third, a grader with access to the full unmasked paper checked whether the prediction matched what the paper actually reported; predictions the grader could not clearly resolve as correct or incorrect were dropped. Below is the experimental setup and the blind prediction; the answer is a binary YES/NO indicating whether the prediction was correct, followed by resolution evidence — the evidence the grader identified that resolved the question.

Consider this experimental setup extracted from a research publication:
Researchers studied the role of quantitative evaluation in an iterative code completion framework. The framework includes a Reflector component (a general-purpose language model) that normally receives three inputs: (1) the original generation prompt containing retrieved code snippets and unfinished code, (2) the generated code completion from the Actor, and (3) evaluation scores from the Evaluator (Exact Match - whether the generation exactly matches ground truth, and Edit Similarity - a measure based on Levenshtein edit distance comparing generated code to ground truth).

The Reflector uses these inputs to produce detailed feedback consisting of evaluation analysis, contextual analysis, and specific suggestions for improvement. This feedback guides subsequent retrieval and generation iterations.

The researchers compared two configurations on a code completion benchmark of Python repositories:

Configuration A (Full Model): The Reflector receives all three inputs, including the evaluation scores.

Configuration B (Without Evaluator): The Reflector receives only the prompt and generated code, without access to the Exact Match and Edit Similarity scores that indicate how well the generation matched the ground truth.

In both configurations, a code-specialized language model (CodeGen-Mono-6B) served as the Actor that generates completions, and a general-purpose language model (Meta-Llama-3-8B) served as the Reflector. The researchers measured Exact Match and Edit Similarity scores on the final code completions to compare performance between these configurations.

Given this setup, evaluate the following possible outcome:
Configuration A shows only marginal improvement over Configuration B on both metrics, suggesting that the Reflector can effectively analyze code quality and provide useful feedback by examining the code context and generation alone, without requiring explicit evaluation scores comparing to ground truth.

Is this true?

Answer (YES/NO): NO